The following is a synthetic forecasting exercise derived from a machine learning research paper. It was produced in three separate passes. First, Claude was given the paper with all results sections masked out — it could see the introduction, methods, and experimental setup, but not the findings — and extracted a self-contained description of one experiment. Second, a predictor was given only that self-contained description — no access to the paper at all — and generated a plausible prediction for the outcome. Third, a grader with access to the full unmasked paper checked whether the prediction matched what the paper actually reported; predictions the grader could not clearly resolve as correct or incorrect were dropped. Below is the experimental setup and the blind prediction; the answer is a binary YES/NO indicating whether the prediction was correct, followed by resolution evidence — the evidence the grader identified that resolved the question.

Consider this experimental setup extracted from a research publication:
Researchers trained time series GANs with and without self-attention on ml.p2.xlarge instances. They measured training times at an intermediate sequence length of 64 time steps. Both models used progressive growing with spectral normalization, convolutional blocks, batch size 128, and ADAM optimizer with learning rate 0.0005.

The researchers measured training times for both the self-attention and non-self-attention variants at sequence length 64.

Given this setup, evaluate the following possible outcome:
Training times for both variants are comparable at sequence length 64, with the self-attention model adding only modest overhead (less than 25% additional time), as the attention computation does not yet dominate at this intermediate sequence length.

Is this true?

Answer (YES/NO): NO